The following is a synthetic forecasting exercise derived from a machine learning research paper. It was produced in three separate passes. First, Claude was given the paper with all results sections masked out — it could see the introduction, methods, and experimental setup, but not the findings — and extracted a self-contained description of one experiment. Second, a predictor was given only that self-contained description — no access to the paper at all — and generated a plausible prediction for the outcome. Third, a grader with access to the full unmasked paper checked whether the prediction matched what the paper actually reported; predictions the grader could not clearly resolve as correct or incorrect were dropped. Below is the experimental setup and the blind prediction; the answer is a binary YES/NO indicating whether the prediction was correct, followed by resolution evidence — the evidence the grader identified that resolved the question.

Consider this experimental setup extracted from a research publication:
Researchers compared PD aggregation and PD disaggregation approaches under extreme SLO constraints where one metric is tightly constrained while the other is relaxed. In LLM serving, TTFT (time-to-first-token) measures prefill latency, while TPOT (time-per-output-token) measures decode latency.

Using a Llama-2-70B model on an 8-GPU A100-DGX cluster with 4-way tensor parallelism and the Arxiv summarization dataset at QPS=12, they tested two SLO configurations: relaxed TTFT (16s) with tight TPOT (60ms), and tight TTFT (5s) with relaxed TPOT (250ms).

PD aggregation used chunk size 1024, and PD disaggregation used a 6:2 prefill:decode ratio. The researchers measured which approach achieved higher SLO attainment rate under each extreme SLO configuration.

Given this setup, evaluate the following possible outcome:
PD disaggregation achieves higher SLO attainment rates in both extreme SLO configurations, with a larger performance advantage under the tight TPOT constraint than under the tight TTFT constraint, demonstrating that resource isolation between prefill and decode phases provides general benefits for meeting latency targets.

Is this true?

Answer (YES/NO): NO